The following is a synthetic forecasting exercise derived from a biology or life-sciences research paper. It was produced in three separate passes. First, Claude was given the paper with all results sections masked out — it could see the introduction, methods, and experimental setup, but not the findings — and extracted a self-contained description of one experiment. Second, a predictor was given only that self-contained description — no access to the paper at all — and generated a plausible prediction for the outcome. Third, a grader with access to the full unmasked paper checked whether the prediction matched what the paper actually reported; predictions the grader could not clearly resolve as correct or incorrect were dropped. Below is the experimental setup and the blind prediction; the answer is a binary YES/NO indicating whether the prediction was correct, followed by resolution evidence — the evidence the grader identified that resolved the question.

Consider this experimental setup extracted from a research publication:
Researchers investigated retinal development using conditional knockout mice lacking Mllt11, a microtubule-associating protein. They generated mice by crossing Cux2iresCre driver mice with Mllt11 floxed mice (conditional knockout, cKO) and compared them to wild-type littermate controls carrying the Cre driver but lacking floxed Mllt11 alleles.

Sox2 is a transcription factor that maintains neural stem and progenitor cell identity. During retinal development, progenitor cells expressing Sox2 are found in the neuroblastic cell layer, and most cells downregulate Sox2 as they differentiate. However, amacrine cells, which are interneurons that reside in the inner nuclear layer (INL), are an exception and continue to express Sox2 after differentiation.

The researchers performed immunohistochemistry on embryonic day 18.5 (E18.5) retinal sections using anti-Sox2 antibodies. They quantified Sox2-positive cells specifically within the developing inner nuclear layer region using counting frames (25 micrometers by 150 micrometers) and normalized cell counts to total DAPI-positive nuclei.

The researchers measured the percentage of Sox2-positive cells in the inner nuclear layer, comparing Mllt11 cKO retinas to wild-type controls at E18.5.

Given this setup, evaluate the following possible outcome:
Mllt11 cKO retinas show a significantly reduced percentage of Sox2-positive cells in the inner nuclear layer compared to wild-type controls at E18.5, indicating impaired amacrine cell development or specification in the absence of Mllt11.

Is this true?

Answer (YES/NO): NO